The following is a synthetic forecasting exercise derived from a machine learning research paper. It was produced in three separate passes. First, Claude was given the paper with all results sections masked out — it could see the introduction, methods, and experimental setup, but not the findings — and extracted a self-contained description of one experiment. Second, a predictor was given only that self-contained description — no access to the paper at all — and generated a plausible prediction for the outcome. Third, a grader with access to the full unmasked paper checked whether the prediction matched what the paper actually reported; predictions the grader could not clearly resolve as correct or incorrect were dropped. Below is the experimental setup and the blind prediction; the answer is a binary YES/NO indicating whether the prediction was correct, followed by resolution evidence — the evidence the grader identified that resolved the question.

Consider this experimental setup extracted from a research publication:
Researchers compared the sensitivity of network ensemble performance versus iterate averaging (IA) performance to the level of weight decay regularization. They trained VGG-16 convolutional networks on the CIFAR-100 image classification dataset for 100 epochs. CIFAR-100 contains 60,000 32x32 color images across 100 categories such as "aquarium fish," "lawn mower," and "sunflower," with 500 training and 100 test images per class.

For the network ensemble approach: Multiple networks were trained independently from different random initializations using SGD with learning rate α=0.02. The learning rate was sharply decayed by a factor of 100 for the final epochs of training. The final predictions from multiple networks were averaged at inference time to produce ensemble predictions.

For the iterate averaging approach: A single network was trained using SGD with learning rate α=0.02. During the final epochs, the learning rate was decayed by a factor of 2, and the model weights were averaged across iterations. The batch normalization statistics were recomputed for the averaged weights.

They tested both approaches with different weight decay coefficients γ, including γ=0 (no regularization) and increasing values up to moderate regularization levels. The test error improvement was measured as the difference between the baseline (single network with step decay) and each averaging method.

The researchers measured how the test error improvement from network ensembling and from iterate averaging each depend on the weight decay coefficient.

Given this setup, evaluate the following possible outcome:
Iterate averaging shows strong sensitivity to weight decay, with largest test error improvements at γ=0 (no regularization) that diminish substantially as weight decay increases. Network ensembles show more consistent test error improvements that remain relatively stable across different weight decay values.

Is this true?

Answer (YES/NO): NO